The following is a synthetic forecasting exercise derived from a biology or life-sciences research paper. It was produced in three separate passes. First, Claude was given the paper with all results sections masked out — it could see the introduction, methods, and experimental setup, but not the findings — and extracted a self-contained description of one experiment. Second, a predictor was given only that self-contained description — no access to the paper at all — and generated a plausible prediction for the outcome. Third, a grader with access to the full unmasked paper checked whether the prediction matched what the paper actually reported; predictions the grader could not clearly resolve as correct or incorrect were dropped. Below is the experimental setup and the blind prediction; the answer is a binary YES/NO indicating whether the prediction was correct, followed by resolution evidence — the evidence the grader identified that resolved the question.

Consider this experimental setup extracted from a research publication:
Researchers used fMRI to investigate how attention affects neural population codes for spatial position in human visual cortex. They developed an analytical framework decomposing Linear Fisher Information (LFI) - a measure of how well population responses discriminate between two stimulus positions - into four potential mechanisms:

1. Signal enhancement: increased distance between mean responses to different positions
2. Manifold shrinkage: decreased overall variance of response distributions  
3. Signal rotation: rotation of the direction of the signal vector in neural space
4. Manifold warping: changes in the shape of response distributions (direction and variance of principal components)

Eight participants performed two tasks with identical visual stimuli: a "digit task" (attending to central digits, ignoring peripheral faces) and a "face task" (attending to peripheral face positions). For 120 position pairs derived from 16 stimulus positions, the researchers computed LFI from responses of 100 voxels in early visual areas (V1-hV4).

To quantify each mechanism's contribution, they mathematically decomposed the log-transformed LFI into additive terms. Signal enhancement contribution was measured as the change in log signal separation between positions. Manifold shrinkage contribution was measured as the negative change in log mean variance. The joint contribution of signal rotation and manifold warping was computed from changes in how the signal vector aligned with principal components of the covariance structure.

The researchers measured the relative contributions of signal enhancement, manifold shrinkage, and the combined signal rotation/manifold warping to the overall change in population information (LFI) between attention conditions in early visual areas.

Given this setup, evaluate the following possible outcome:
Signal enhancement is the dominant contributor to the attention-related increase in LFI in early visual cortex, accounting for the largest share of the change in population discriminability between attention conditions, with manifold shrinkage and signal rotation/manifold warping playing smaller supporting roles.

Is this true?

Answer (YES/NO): NO